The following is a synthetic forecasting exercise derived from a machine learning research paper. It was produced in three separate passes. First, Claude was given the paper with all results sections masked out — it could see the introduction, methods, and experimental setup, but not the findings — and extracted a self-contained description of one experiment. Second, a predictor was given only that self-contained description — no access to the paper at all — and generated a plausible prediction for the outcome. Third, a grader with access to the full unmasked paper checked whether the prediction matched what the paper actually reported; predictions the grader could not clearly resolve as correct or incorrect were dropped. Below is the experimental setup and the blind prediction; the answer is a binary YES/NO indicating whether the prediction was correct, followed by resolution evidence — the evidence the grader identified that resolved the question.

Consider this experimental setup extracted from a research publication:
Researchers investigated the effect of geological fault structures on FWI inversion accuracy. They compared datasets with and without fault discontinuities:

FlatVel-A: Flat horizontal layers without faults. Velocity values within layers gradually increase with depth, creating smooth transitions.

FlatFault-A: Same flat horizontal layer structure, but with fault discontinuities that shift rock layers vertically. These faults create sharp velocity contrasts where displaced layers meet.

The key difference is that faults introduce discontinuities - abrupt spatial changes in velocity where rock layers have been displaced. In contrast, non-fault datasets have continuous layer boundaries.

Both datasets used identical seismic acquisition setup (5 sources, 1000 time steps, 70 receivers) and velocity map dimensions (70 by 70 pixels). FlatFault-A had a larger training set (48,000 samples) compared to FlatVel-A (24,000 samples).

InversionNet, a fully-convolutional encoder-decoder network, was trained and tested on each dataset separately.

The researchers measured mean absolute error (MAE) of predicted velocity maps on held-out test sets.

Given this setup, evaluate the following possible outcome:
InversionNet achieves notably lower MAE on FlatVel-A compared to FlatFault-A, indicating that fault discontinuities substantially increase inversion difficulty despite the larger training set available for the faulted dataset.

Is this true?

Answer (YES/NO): YES